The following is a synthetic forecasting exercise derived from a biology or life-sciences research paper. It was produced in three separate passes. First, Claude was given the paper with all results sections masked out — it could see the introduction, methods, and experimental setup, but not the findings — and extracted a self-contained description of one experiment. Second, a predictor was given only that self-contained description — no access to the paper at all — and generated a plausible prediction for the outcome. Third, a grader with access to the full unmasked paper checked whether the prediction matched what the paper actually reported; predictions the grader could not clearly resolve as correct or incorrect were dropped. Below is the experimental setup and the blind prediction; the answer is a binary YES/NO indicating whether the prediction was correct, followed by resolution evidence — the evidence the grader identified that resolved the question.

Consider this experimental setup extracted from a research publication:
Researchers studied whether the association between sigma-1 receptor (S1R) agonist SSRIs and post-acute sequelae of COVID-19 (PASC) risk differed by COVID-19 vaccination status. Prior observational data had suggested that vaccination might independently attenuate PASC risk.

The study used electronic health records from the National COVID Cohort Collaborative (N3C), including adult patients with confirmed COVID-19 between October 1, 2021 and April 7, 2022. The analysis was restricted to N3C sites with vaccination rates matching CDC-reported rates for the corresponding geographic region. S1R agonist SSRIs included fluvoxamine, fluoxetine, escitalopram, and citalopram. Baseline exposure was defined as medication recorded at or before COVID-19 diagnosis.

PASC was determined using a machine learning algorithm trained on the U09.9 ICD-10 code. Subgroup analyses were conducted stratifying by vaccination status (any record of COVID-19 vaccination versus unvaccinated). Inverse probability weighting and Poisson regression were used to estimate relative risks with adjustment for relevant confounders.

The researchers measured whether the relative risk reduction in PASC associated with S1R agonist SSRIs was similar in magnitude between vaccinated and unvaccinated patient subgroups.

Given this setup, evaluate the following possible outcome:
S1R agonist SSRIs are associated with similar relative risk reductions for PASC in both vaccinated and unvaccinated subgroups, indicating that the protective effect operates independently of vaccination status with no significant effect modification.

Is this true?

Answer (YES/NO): NO